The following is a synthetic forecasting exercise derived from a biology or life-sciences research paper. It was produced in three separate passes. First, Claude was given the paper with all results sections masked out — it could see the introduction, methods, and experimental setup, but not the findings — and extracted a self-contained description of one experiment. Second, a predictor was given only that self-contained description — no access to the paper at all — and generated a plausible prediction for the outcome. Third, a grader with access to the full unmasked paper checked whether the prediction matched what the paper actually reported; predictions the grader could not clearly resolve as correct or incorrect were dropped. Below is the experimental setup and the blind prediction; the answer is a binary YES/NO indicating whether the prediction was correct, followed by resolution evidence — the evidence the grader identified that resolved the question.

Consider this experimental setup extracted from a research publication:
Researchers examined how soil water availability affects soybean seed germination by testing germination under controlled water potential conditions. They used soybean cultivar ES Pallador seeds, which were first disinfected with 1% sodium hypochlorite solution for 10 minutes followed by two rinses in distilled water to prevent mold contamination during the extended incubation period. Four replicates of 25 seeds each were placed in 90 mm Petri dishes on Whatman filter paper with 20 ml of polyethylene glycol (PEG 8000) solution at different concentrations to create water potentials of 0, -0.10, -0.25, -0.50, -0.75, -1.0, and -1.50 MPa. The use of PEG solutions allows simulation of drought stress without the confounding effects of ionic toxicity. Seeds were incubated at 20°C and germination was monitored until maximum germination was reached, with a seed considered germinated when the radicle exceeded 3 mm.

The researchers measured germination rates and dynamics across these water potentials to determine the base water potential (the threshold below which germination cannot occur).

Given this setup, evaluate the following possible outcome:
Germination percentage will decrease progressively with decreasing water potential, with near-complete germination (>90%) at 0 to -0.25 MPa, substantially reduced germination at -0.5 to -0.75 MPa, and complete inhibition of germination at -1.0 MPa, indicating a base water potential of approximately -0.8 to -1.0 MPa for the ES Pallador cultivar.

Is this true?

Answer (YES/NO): NO